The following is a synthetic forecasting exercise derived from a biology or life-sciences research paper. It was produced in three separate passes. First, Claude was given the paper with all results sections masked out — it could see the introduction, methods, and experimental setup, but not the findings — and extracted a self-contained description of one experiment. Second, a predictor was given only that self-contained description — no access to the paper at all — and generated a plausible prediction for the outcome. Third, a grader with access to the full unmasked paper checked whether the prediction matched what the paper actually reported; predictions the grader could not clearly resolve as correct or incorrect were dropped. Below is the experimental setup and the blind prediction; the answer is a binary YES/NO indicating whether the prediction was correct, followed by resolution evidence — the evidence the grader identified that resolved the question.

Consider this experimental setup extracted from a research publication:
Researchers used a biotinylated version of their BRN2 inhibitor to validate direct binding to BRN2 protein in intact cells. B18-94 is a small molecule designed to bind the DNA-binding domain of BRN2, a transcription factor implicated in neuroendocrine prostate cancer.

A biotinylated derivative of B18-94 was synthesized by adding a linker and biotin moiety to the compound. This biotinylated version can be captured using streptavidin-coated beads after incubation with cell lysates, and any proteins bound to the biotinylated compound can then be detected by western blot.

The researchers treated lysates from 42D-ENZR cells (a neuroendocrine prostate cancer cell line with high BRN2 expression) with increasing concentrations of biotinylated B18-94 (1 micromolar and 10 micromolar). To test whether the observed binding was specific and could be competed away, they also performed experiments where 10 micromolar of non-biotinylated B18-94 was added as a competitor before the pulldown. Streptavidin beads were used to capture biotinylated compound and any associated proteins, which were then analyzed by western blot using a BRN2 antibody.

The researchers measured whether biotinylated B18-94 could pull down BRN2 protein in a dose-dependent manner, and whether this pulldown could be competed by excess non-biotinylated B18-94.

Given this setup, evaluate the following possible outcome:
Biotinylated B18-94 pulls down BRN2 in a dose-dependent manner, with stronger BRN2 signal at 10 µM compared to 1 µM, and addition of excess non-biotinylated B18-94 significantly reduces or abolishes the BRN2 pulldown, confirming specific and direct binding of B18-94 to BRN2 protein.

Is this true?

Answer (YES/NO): YES